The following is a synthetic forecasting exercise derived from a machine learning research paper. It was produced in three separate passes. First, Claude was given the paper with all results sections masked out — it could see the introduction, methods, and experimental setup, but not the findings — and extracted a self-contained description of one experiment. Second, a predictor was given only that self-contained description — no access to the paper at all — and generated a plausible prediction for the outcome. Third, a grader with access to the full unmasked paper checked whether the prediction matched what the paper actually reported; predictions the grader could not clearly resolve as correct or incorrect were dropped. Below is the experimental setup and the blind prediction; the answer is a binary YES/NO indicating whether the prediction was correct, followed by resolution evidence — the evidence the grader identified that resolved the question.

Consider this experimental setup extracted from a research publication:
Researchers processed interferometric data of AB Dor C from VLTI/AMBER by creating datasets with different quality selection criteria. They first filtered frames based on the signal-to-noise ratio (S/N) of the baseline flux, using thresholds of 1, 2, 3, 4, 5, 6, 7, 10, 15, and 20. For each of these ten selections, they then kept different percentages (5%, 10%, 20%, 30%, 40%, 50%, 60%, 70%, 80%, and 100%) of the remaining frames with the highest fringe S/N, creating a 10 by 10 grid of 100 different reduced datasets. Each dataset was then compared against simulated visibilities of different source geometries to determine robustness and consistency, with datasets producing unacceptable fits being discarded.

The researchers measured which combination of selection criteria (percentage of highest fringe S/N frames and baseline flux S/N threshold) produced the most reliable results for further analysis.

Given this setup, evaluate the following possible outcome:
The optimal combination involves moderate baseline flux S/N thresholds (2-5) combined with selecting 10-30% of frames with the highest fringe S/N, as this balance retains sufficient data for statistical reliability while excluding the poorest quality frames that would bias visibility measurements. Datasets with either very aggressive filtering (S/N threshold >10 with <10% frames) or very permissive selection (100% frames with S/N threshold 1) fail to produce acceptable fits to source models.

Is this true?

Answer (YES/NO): NO